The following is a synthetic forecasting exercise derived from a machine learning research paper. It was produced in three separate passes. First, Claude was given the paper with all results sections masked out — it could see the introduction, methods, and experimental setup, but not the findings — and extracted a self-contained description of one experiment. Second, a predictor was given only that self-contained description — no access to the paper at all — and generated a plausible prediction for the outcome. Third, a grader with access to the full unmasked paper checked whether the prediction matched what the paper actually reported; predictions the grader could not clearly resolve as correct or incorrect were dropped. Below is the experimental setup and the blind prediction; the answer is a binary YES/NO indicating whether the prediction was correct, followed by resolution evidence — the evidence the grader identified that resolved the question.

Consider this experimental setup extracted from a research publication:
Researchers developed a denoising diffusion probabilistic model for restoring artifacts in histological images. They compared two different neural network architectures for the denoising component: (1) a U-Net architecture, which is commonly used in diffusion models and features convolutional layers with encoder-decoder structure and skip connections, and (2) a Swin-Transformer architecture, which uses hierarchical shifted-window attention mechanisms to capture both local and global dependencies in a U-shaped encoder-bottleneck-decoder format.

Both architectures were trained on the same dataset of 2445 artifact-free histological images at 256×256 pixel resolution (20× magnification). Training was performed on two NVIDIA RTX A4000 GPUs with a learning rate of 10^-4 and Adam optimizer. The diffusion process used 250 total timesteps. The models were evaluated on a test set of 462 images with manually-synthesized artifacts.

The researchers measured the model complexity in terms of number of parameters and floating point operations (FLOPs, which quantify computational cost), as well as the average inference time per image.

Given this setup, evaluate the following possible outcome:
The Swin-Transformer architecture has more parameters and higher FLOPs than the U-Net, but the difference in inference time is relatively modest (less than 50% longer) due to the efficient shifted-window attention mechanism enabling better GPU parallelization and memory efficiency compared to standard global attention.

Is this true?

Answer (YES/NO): NO